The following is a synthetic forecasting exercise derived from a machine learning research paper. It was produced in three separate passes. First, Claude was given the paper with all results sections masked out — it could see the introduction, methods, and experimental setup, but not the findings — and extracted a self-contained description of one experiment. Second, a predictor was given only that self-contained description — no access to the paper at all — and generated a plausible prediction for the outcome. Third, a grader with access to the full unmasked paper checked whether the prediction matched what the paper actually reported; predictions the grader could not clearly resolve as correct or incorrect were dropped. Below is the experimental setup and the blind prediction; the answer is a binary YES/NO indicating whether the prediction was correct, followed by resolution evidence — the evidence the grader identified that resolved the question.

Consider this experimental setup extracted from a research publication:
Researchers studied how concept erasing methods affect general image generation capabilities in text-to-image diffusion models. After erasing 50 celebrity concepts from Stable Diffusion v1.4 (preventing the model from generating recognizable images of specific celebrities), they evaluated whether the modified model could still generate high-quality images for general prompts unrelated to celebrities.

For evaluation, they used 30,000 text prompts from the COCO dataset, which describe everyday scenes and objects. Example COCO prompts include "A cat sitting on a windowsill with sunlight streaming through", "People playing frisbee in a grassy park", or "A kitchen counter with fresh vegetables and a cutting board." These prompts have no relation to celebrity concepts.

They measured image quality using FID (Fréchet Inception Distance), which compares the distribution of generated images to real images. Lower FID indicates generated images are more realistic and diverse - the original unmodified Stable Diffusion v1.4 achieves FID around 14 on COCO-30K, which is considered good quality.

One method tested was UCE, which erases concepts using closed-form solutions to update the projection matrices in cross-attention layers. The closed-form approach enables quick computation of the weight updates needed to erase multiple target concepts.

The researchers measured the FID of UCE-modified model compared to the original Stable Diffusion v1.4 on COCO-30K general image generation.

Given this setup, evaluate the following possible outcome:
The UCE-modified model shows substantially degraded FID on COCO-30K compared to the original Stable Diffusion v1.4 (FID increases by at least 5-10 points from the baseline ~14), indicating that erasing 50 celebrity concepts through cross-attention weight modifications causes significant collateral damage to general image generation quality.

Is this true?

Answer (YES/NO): YES